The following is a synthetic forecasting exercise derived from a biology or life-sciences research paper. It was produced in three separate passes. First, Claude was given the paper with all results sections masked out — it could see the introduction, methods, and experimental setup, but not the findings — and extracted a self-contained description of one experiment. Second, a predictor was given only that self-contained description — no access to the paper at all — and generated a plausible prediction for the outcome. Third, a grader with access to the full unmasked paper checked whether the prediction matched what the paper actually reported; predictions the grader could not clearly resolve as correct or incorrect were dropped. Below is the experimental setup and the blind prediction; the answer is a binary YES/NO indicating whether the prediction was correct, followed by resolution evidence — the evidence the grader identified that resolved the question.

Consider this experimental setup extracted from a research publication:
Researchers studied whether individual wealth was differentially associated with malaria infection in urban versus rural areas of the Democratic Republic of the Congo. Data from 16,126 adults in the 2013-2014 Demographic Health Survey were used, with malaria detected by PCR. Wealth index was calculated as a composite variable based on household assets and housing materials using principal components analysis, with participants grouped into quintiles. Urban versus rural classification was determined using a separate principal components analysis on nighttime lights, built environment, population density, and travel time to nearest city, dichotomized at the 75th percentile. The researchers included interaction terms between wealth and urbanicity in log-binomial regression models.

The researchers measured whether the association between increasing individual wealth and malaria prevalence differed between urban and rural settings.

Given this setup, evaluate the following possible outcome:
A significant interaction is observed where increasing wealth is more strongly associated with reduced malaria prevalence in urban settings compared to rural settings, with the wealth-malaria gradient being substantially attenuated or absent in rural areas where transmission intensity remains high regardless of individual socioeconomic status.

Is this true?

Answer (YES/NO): YES